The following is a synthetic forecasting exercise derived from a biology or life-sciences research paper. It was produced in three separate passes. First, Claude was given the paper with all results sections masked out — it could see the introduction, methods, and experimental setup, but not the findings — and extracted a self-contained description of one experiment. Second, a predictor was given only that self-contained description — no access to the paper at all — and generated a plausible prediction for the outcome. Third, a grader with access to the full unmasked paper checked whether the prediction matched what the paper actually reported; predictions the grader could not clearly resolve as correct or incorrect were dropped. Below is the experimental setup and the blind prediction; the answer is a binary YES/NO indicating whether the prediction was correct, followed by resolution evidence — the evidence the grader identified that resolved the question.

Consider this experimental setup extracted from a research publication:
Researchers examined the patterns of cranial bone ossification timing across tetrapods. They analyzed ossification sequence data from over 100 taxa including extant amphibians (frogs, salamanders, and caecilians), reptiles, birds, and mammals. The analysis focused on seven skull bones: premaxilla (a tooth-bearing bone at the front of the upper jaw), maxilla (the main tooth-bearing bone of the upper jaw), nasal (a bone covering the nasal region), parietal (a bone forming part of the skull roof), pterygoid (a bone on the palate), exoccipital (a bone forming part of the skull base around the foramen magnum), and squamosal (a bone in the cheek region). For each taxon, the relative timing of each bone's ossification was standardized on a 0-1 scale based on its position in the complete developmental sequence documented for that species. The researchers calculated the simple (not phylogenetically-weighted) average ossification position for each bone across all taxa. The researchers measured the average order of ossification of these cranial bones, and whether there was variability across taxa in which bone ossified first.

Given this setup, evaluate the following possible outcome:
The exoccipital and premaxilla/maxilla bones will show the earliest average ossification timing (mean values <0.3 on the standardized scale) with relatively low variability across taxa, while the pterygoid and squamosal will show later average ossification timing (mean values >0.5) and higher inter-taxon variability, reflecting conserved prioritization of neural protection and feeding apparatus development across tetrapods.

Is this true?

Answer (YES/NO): NO